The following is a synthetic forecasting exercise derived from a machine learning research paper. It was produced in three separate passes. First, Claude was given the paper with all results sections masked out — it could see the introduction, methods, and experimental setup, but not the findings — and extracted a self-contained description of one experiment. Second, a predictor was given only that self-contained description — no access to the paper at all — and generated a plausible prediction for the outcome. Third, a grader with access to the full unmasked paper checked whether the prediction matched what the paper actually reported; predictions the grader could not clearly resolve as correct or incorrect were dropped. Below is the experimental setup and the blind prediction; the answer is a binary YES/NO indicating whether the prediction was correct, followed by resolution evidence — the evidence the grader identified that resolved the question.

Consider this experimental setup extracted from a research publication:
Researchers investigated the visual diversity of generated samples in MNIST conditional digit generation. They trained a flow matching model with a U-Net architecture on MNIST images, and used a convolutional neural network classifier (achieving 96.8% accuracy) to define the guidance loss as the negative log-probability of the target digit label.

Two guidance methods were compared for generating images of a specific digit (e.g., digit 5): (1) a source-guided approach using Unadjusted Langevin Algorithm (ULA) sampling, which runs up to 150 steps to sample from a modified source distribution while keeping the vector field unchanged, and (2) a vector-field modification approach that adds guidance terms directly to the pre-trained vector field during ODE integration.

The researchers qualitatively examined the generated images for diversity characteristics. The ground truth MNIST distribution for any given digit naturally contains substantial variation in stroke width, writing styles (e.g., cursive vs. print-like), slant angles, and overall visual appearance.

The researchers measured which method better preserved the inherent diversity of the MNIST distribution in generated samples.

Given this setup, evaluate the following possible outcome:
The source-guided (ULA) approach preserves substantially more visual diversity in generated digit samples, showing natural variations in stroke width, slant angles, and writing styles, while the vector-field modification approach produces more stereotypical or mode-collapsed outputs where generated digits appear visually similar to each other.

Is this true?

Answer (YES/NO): YES